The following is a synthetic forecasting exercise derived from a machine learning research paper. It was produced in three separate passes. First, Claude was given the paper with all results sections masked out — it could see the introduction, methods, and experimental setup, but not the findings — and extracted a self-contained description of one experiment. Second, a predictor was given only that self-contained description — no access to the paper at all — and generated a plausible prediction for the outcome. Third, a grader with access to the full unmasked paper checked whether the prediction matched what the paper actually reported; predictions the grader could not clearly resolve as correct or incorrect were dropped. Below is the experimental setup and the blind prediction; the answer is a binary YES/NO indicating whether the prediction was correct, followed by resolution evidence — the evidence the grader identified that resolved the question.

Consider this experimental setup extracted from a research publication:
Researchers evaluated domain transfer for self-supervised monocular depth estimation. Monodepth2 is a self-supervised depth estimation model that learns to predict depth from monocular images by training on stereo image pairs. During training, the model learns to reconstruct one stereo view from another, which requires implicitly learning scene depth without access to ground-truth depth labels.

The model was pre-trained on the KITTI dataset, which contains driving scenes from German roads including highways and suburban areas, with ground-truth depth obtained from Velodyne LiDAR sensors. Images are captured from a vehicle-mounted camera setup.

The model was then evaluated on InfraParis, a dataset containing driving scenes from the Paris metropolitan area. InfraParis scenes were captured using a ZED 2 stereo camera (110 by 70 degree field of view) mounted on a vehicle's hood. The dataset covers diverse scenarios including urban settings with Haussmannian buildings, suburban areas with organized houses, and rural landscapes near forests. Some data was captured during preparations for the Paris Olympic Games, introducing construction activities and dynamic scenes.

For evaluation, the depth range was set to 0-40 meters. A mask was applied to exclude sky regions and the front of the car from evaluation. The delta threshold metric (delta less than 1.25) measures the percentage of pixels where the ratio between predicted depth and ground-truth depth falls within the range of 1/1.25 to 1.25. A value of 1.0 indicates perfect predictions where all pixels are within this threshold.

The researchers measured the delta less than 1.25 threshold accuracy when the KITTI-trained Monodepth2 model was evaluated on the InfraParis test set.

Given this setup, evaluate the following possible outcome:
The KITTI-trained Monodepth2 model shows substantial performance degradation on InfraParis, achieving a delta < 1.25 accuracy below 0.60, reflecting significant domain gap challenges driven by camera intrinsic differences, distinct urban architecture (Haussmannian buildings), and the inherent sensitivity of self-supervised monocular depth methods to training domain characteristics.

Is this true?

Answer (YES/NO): YES